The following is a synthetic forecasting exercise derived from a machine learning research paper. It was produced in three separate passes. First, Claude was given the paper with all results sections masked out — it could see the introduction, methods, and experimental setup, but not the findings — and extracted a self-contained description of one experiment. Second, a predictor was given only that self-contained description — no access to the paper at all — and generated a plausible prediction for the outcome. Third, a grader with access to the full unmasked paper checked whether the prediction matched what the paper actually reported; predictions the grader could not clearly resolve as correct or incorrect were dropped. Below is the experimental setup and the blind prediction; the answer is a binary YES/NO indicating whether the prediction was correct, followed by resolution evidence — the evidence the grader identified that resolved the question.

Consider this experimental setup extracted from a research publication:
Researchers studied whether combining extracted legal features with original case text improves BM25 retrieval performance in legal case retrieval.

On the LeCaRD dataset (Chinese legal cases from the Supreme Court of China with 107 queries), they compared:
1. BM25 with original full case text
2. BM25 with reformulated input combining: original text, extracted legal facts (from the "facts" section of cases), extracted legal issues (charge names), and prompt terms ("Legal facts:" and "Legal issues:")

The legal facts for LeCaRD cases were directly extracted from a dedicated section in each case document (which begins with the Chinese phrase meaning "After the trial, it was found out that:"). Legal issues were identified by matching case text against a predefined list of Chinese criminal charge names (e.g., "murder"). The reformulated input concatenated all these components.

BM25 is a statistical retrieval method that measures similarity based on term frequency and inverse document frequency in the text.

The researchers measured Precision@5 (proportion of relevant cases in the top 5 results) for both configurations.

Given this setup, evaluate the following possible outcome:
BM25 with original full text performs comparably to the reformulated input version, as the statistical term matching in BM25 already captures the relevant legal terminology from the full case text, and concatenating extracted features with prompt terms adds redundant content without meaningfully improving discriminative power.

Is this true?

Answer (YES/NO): NO